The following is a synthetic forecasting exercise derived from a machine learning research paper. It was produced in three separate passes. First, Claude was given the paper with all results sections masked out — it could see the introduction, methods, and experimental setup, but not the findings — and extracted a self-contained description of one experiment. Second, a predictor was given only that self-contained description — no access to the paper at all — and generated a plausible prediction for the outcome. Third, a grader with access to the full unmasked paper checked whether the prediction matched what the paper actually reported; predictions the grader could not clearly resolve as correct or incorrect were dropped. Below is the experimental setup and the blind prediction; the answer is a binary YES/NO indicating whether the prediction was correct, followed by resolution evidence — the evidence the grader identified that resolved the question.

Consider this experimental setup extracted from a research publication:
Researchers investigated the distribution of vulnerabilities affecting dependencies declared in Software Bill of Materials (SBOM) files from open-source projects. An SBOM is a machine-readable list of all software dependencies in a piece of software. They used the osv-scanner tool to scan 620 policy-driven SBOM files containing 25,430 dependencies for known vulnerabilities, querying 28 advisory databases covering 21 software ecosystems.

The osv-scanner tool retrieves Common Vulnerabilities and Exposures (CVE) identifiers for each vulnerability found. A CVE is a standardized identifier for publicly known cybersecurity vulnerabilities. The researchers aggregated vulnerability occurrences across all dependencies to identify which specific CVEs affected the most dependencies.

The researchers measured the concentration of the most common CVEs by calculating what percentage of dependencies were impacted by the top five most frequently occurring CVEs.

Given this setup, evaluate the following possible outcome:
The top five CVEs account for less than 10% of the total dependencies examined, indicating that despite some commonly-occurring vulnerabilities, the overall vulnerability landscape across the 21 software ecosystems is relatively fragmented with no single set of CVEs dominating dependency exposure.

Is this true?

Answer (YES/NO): NO